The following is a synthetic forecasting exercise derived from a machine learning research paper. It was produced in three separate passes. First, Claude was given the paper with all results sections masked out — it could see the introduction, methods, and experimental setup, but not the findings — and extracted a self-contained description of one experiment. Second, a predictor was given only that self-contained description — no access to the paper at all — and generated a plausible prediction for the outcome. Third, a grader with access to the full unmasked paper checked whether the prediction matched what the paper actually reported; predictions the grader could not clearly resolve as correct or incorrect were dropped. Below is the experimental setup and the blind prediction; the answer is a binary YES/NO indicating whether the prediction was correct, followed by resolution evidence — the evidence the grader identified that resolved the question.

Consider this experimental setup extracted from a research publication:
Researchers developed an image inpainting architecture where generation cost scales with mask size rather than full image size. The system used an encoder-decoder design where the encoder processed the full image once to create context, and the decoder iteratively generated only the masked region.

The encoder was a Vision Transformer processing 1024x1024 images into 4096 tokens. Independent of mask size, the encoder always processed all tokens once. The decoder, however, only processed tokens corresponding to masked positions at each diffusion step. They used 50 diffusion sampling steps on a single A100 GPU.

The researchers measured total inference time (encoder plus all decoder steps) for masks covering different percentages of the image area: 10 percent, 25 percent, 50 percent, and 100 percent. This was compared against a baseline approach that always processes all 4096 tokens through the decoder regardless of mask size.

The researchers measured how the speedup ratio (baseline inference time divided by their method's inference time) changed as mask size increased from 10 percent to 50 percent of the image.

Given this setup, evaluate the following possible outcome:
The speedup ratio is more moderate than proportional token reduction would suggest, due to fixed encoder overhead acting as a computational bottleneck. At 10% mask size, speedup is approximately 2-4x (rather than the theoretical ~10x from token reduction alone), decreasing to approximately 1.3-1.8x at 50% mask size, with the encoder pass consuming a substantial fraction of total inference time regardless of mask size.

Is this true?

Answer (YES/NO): NO